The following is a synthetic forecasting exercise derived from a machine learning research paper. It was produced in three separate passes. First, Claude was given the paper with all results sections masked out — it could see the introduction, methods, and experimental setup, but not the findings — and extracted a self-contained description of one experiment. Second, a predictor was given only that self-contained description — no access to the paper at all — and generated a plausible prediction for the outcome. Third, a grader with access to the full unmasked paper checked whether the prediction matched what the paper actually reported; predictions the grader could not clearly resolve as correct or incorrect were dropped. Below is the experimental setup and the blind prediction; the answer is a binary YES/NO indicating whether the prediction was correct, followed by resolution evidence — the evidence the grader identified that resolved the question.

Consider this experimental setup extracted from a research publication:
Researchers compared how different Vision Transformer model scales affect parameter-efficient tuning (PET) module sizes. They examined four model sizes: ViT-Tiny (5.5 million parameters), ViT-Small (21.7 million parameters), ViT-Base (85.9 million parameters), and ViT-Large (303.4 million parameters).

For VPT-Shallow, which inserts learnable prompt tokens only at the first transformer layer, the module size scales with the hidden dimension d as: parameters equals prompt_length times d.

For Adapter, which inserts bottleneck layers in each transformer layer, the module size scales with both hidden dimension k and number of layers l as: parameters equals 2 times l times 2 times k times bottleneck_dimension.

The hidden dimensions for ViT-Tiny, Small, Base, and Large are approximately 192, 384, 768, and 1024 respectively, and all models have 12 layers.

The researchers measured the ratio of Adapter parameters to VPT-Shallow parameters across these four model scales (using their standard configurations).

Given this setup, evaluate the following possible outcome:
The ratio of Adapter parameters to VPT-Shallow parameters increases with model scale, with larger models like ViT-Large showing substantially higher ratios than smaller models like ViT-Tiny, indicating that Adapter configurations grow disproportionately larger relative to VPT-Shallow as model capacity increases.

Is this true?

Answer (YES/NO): NO